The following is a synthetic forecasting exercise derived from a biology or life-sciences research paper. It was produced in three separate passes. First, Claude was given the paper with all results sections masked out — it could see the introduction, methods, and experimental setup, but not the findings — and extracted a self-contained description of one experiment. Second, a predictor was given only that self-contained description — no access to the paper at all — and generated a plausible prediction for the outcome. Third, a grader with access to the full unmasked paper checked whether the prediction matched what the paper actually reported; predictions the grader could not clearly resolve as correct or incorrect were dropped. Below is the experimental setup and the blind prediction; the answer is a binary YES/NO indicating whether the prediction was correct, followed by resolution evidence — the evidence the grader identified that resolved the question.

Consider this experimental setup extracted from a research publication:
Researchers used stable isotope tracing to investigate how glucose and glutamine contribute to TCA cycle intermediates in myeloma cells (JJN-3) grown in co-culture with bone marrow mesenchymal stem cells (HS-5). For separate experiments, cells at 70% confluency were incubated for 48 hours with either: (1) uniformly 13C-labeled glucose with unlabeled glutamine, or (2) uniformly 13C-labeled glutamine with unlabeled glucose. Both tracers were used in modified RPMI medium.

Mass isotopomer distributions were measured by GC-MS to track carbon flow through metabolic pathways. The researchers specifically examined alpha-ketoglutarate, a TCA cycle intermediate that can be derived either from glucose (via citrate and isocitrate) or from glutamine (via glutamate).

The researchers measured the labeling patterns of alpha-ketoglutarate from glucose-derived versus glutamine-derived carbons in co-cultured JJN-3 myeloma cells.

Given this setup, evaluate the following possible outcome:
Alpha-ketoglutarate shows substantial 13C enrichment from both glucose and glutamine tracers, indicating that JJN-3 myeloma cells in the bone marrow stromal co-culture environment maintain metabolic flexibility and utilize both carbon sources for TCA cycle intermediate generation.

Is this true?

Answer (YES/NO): NO